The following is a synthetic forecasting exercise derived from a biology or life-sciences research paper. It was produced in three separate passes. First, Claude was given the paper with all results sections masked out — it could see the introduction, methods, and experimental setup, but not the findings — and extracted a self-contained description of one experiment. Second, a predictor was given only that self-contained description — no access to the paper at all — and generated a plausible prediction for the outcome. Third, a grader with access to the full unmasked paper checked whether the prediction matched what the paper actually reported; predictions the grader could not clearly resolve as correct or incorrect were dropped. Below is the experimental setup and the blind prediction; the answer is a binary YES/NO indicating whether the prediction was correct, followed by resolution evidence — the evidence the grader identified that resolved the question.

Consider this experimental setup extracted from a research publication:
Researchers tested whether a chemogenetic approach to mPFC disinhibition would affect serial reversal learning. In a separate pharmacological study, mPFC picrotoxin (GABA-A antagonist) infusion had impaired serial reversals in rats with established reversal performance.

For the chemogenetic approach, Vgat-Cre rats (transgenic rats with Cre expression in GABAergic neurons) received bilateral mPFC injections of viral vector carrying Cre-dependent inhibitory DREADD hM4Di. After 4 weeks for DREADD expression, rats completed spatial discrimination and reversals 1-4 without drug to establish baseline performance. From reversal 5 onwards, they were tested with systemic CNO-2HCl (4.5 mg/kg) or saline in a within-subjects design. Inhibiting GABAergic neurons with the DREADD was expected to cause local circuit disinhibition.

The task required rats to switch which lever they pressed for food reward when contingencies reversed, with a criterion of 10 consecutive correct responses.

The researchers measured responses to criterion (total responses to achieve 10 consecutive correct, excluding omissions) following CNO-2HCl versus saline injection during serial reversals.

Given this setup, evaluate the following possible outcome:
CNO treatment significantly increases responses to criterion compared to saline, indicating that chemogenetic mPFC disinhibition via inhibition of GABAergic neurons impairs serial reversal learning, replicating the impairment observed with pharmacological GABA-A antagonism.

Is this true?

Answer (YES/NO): YES